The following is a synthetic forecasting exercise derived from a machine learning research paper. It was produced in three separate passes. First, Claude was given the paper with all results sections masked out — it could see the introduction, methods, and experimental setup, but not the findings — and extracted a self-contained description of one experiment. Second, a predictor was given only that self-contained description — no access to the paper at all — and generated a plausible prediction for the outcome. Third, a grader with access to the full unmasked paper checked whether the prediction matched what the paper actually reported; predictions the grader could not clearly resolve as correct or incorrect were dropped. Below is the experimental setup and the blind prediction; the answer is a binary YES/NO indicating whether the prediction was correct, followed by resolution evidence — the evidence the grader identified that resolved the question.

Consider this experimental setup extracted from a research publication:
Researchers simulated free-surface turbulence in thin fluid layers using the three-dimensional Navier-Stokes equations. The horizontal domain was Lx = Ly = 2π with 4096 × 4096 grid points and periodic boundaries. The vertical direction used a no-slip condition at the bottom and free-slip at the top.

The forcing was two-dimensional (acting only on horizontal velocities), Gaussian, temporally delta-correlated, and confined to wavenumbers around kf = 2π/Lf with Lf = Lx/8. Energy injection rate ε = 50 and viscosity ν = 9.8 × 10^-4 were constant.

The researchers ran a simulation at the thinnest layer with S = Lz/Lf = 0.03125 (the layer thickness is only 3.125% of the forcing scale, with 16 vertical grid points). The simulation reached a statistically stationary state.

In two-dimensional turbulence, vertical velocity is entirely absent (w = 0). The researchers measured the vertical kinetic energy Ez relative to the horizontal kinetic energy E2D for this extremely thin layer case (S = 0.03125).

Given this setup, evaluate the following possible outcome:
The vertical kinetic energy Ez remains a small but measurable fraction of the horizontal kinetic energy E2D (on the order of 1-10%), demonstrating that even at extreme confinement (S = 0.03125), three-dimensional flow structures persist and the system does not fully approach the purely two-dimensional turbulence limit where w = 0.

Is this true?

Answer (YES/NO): NO